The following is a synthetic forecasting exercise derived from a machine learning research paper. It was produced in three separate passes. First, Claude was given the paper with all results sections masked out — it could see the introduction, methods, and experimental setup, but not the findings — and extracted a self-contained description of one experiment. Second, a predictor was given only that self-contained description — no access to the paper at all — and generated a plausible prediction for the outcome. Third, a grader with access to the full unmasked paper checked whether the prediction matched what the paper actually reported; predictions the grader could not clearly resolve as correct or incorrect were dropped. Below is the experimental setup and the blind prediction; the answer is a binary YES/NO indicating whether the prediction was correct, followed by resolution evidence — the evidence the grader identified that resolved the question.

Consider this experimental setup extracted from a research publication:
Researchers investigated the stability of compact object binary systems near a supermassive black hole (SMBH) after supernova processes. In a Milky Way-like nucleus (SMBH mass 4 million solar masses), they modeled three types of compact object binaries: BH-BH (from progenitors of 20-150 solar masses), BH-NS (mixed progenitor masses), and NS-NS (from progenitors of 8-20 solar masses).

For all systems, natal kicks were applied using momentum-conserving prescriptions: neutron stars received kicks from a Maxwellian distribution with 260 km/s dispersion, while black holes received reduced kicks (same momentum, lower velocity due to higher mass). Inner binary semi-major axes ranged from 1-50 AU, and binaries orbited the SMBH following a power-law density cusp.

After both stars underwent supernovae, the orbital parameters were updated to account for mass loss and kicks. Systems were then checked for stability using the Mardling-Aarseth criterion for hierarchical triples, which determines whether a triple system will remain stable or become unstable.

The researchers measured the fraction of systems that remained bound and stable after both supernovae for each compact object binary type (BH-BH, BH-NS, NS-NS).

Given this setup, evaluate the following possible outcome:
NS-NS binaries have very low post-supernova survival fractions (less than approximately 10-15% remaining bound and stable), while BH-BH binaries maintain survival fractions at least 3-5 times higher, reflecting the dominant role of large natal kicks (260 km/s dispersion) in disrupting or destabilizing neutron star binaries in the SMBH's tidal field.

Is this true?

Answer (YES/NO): YES